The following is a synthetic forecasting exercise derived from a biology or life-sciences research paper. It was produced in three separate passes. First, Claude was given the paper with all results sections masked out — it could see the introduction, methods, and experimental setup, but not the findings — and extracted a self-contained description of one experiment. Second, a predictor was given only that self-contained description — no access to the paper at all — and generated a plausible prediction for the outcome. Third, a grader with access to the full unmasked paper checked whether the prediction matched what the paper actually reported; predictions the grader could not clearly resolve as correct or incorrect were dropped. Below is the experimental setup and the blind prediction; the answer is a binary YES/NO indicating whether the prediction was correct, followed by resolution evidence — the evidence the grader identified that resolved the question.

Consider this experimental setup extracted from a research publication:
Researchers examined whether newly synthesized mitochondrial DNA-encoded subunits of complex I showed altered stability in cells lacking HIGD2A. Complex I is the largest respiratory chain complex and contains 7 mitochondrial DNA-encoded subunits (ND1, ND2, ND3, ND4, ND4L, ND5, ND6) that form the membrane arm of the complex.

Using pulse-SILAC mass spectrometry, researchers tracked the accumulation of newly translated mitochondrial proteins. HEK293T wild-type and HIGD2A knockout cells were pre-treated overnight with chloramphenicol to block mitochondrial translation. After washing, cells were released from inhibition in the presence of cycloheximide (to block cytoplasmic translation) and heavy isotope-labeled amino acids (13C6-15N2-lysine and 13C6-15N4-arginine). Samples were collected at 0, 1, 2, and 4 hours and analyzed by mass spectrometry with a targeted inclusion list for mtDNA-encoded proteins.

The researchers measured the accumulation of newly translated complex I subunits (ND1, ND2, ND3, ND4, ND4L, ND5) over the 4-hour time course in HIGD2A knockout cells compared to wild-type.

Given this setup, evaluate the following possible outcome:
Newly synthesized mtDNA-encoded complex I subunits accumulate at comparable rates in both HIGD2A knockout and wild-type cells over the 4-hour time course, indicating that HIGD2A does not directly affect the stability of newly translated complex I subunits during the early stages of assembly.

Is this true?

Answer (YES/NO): YES